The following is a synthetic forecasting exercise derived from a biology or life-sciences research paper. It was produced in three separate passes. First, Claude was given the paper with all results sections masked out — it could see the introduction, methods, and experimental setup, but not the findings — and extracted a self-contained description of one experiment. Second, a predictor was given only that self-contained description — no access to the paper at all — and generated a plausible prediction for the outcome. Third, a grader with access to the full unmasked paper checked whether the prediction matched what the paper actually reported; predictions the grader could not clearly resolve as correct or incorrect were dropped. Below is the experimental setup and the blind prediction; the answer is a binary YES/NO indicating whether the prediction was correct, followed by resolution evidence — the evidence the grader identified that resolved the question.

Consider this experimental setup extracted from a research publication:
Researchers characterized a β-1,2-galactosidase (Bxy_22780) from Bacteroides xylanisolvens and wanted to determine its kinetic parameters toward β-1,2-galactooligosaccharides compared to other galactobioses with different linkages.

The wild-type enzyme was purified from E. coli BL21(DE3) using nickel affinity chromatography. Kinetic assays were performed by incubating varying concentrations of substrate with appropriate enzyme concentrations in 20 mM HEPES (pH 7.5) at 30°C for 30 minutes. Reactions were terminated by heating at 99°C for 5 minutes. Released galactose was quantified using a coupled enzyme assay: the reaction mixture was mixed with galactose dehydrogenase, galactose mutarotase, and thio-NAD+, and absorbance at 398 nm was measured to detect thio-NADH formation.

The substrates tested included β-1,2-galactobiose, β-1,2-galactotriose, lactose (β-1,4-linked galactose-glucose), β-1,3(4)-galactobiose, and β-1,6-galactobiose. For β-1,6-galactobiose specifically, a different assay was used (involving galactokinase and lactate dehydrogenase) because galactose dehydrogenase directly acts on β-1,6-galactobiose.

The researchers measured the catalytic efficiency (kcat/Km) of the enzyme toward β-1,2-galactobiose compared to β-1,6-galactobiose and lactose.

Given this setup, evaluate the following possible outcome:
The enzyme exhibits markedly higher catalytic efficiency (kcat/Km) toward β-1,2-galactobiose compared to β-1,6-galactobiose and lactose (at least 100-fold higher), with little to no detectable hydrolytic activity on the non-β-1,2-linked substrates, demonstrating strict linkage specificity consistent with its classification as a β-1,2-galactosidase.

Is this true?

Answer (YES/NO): YES